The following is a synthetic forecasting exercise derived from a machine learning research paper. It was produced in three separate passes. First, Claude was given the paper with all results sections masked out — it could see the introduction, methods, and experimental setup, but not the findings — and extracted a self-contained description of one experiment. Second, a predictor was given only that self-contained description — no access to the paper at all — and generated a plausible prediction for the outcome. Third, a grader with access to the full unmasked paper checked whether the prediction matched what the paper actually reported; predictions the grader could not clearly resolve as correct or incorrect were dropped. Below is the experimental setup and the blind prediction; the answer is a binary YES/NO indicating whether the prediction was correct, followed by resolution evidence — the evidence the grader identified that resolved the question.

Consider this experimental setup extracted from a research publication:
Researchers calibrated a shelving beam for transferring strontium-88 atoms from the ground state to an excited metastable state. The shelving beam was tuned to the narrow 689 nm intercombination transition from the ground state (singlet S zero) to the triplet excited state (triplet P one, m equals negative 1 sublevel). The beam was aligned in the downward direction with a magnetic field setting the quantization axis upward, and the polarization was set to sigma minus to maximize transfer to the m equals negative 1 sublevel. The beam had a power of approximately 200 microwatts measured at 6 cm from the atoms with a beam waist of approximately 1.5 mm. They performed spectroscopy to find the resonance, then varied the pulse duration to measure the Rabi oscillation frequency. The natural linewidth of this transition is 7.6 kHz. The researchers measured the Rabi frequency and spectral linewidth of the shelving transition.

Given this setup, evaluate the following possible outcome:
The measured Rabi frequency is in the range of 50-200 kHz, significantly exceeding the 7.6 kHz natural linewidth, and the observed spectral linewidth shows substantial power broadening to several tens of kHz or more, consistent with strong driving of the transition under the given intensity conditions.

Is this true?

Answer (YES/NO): YES